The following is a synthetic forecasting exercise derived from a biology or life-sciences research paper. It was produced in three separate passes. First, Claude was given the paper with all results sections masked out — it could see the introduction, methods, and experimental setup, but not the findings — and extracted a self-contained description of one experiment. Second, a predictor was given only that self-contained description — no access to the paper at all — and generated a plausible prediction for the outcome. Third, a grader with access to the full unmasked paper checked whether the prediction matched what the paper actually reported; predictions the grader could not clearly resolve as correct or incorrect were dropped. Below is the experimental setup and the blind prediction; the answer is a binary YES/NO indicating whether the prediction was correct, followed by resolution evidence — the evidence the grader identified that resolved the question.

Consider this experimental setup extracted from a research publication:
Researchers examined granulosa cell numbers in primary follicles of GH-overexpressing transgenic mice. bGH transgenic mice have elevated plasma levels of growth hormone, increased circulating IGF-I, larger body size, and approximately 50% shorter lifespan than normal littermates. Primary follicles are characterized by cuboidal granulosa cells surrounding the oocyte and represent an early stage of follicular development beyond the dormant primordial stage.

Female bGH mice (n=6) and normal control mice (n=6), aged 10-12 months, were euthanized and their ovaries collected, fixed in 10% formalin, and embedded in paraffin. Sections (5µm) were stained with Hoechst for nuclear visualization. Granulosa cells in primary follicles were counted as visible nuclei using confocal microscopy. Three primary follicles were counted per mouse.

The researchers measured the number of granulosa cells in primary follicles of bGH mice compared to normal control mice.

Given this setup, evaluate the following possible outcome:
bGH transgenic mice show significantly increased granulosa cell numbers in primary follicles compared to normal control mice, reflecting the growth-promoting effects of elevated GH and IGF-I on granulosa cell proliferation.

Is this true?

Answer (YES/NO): YES